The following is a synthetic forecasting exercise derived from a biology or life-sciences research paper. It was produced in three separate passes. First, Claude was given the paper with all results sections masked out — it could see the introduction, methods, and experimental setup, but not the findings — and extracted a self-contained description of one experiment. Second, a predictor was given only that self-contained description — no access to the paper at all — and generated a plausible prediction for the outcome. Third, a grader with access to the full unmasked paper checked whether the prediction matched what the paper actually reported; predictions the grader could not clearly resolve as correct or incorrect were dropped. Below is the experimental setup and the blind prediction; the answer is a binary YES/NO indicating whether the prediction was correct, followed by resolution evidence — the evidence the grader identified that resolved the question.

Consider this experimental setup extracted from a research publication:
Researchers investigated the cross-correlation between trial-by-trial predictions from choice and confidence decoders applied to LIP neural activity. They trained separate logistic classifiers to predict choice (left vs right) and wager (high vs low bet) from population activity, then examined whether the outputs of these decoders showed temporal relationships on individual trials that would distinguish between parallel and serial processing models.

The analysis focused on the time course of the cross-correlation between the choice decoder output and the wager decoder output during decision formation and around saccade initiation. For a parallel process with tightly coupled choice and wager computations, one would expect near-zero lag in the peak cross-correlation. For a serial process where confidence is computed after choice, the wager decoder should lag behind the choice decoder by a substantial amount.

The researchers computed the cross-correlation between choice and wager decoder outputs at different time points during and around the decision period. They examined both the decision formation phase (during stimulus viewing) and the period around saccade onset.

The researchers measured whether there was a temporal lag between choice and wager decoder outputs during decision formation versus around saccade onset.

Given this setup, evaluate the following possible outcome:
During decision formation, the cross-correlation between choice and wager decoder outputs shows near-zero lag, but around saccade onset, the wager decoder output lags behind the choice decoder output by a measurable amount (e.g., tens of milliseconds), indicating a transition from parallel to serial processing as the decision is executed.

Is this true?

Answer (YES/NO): NO